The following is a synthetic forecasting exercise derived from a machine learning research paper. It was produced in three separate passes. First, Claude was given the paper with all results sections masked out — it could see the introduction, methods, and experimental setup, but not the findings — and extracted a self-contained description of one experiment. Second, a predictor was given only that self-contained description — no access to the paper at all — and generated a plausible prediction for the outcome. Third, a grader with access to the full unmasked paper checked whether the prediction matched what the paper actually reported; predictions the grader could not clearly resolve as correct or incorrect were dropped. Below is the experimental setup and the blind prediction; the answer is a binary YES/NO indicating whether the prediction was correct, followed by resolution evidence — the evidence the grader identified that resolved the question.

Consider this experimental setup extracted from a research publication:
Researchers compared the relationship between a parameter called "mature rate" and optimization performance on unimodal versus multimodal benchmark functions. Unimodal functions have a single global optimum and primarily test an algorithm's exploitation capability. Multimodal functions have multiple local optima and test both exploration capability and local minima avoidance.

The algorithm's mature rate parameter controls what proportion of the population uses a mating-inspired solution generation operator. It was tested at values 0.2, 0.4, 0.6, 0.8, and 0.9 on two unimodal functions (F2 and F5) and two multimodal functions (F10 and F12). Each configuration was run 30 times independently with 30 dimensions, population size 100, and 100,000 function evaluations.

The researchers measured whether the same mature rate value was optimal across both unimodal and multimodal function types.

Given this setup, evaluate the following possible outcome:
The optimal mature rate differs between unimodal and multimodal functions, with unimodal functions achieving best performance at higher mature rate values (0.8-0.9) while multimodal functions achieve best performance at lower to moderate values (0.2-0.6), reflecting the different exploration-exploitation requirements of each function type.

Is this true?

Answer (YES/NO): NO